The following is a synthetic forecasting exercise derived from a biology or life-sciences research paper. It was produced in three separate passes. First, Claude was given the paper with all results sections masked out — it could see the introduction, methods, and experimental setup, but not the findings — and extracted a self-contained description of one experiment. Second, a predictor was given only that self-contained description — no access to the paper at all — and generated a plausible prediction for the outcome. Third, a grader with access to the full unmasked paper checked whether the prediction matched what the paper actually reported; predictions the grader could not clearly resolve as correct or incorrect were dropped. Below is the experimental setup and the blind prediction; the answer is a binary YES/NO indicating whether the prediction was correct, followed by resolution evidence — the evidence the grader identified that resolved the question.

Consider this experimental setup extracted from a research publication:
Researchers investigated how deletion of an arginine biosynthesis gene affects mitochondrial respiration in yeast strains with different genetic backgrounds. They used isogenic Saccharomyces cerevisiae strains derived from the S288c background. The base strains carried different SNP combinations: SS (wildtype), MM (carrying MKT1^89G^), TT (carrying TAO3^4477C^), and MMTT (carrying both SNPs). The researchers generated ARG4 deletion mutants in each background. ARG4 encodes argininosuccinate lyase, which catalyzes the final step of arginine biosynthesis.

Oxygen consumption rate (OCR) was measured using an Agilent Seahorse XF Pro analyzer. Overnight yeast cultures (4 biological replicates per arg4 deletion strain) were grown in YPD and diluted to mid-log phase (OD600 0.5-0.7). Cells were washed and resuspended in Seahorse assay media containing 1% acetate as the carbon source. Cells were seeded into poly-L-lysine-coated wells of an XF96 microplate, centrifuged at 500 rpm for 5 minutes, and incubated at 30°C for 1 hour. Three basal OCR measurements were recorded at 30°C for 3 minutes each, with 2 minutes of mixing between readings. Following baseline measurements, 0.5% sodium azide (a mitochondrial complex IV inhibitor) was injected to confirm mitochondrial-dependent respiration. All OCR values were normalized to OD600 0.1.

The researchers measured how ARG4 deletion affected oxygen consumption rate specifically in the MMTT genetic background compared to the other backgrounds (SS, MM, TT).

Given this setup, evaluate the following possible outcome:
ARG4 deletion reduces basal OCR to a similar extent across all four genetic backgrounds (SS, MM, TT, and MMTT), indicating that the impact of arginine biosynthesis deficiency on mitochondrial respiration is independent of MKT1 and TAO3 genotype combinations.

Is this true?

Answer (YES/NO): NO